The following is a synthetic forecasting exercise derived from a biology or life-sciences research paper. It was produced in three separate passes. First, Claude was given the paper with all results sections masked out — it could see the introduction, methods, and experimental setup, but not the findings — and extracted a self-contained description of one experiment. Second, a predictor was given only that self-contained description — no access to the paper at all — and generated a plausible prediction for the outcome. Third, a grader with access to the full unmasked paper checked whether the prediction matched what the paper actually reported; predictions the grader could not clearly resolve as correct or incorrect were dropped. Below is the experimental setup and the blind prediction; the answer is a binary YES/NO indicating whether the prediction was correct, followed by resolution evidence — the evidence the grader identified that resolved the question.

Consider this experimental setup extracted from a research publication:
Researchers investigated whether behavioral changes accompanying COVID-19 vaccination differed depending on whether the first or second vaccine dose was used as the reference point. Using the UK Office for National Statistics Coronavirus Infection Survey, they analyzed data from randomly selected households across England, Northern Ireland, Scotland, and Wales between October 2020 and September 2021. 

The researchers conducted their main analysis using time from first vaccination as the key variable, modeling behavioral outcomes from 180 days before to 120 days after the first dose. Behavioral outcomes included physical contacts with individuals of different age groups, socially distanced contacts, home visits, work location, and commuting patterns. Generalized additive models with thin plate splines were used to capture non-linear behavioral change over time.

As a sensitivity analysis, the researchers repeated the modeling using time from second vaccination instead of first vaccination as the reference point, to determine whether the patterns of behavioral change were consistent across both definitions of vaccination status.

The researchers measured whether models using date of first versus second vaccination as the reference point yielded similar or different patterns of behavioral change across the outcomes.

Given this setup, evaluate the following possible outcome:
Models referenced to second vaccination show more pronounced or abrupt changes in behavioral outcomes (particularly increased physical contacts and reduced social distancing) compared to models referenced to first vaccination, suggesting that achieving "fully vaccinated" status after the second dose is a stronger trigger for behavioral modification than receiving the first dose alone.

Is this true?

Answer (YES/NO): NO